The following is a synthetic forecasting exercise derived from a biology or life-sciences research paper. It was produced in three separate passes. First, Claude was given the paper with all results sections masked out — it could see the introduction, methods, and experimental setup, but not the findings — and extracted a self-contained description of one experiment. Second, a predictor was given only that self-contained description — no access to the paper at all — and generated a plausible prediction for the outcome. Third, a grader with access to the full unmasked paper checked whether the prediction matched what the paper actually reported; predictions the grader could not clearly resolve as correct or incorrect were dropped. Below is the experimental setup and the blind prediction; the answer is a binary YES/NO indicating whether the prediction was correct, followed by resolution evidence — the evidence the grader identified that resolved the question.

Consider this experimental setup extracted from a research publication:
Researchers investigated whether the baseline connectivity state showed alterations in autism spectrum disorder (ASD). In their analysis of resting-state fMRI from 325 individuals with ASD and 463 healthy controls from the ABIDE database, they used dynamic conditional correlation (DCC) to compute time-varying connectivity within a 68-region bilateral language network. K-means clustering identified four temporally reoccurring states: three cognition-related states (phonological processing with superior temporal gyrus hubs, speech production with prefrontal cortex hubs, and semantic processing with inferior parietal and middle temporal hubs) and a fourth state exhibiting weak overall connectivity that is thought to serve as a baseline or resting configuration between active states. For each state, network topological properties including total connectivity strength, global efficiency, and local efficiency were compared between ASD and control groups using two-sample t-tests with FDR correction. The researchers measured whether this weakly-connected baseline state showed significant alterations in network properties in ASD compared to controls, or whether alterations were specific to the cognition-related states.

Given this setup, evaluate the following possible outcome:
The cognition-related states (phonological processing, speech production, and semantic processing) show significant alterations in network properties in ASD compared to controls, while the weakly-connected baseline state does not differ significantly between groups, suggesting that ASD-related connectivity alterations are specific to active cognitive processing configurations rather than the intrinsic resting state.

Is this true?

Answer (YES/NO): YES